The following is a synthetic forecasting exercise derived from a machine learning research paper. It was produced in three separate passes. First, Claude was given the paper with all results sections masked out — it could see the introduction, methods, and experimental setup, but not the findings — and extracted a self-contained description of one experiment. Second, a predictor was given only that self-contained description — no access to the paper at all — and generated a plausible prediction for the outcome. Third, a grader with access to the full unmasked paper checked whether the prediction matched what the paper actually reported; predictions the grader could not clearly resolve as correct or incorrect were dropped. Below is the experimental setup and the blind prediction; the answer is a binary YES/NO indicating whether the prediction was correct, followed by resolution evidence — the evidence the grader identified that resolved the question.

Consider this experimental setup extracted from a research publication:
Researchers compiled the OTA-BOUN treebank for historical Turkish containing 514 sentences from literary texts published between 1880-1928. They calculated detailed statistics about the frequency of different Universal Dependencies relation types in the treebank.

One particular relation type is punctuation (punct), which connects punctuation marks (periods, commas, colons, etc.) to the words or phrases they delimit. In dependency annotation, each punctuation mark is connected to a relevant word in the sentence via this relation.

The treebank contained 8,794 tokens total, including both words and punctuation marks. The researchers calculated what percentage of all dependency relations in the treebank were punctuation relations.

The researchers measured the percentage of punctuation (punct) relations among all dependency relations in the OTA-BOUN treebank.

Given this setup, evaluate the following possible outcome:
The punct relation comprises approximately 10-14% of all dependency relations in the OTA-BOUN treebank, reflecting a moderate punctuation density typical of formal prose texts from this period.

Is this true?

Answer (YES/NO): YES